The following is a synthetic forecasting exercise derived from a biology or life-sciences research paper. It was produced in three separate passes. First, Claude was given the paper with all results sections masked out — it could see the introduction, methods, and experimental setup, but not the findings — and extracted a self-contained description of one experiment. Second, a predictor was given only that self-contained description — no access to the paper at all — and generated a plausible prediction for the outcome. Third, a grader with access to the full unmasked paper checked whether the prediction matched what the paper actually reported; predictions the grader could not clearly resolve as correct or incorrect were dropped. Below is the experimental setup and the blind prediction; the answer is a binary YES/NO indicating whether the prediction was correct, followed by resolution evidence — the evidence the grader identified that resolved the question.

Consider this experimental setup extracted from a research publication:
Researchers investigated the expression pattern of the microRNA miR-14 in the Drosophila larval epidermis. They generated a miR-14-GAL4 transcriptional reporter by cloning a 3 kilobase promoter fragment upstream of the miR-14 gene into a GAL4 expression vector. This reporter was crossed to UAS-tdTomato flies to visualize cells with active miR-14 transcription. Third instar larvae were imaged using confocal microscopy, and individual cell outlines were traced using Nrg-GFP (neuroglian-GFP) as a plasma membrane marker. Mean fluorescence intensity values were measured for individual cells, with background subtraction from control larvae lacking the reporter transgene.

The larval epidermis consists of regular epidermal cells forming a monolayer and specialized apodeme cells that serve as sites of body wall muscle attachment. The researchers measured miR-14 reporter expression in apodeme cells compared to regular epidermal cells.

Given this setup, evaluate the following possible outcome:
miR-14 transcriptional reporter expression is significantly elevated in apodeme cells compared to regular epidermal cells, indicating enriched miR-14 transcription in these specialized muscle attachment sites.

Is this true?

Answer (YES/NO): NO